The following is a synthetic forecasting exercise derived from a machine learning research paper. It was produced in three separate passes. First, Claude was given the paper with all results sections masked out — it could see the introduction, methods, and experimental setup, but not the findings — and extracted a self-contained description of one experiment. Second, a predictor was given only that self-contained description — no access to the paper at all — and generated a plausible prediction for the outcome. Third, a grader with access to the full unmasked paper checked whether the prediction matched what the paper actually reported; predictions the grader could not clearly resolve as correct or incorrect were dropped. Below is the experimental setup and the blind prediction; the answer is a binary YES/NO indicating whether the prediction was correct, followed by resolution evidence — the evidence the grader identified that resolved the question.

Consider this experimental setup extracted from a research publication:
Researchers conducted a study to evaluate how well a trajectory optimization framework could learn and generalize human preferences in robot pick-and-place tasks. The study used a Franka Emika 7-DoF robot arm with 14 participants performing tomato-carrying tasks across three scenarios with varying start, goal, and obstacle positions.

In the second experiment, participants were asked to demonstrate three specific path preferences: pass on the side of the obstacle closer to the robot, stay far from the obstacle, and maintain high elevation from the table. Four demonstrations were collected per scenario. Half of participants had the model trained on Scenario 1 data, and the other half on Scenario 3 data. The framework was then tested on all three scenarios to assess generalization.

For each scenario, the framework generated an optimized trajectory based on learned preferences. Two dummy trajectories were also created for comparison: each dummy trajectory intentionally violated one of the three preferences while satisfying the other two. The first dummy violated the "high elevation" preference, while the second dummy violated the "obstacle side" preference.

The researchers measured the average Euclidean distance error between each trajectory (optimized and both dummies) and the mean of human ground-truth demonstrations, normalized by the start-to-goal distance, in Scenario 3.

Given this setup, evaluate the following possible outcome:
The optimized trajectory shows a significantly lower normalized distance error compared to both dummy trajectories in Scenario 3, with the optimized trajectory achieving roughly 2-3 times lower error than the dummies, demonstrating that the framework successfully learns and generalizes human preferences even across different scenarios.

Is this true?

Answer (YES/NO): NO